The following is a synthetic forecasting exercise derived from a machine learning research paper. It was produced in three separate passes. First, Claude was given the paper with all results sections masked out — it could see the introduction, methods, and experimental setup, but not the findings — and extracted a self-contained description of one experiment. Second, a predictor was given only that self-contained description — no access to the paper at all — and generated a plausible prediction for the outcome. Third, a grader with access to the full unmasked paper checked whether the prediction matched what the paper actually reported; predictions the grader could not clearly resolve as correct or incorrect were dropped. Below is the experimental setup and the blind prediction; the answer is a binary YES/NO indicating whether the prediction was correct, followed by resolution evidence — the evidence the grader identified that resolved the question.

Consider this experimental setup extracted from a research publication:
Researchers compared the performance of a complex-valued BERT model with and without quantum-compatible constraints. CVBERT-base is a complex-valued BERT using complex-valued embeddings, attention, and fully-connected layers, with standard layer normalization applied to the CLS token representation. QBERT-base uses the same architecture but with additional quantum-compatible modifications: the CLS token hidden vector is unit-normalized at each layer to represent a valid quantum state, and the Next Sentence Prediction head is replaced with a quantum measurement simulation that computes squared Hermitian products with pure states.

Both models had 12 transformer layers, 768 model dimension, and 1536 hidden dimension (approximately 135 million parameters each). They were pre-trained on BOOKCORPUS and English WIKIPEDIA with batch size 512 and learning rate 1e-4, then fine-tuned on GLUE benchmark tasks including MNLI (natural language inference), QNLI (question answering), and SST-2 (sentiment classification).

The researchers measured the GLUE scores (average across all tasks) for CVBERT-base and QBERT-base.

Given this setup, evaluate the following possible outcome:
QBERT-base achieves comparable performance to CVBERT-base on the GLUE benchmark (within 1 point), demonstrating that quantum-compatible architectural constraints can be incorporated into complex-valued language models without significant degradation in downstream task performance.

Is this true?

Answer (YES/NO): NO